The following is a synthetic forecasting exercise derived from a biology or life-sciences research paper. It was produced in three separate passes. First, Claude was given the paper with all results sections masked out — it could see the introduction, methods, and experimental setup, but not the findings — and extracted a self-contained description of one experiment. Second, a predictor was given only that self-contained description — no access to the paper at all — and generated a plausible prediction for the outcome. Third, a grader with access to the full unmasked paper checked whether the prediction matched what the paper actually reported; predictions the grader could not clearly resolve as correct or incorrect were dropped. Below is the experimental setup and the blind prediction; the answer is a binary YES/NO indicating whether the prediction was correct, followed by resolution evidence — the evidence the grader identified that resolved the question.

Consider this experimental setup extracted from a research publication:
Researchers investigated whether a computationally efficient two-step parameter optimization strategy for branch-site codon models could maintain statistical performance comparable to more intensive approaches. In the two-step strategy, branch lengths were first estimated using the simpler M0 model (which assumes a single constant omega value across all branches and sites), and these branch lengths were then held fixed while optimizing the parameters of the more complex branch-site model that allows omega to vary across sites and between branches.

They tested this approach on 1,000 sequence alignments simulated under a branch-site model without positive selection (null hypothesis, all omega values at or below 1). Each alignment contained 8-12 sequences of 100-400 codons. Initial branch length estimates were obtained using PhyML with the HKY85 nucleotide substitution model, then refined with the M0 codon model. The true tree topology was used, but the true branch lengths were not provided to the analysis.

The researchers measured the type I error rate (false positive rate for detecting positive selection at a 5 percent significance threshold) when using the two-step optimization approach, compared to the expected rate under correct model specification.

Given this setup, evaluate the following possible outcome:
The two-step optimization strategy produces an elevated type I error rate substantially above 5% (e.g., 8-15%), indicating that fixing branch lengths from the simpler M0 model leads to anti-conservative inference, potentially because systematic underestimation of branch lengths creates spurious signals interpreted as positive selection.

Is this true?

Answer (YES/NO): NO